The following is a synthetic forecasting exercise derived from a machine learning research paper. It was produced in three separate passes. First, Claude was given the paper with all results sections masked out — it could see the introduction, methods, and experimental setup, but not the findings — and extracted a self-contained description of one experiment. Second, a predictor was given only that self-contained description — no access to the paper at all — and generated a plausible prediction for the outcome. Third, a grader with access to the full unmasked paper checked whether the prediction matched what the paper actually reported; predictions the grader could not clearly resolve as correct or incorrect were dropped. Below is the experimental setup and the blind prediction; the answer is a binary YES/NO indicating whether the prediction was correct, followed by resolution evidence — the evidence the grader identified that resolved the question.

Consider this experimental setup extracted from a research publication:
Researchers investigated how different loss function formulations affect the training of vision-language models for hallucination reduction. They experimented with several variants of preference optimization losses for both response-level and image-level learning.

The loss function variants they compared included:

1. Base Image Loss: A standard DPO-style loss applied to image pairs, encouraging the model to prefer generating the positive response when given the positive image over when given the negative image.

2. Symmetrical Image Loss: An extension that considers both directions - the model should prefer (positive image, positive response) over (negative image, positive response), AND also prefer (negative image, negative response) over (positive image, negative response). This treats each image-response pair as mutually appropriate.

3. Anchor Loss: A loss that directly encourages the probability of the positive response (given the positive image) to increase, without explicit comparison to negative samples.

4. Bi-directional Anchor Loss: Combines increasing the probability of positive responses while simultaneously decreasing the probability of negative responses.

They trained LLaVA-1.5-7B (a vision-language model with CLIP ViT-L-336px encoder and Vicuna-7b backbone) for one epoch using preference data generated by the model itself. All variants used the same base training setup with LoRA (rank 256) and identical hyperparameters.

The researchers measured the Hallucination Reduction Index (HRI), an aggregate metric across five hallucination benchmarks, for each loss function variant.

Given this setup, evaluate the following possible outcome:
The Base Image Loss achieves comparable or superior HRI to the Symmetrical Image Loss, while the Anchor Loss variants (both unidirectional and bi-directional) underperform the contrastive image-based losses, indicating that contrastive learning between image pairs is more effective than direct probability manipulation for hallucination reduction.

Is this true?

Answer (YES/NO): YES